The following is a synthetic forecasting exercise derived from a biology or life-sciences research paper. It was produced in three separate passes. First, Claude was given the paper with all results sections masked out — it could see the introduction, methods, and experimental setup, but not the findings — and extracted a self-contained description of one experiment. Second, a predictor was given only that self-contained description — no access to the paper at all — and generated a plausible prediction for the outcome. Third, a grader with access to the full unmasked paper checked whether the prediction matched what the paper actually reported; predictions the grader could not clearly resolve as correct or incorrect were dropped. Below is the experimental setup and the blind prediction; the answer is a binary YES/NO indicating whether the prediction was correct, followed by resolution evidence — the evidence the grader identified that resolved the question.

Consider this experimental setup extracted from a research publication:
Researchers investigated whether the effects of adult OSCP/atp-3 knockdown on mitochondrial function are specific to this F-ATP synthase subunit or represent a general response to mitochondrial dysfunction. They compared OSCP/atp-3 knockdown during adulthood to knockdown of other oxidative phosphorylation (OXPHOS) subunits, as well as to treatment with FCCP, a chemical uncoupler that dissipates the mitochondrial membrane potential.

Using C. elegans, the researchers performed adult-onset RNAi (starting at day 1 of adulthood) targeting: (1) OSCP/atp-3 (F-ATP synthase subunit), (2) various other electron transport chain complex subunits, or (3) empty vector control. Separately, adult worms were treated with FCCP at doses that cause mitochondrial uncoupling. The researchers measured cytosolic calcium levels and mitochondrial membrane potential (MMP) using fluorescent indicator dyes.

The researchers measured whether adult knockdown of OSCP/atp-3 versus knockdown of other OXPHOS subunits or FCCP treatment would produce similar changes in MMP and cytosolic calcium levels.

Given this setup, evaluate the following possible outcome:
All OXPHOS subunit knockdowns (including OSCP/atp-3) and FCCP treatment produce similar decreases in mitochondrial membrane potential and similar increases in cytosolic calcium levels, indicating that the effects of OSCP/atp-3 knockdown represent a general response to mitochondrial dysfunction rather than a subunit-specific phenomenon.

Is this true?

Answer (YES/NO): NO